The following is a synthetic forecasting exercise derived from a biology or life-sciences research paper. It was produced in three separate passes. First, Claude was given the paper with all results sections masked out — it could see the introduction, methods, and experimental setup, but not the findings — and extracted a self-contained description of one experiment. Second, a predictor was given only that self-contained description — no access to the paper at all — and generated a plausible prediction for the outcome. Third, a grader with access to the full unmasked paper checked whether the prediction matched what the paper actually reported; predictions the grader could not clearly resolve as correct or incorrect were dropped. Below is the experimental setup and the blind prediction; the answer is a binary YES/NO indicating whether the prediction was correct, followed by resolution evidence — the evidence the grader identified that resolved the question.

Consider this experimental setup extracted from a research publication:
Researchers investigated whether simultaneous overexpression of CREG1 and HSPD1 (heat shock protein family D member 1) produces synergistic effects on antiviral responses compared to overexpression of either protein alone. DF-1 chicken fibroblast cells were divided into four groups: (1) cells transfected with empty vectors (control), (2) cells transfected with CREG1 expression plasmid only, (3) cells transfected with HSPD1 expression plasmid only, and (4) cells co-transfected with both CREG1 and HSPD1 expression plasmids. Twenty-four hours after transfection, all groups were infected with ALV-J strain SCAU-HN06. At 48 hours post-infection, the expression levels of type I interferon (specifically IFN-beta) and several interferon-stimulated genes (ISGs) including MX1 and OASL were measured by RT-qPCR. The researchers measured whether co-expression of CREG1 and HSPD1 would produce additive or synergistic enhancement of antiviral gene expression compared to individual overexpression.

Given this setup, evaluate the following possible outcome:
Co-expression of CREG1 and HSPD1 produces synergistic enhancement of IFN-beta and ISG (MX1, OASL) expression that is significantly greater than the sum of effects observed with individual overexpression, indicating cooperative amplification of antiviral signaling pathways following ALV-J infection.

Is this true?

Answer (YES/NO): YES